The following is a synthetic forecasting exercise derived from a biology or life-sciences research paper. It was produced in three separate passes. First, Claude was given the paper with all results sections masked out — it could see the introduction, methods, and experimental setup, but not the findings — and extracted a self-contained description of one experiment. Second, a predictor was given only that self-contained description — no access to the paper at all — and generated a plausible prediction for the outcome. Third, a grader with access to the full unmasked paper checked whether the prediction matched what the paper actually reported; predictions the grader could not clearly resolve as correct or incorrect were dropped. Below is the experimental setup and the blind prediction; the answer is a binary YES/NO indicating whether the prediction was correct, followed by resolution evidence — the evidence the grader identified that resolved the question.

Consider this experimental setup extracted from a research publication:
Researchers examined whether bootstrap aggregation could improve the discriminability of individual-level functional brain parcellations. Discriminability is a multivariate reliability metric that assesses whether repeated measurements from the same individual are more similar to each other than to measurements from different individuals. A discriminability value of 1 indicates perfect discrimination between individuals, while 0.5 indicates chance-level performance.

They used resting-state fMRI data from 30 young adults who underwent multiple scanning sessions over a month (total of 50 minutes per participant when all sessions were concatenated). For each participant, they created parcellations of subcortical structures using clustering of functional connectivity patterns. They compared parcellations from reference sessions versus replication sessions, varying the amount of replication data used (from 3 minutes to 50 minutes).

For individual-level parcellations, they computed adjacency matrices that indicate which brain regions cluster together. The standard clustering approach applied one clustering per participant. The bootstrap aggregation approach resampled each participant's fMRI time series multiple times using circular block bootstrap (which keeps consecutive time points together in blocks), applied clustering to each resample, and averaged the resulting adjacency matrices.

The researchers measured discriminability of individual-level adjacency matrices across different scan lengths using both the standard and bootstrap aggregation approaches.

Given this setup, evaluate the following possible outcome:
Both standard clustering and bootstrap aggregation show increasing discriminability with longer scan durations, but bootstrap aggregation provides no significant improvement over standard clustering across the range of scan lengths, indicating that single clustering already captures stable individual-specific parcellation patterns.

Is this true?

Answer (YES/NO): NO